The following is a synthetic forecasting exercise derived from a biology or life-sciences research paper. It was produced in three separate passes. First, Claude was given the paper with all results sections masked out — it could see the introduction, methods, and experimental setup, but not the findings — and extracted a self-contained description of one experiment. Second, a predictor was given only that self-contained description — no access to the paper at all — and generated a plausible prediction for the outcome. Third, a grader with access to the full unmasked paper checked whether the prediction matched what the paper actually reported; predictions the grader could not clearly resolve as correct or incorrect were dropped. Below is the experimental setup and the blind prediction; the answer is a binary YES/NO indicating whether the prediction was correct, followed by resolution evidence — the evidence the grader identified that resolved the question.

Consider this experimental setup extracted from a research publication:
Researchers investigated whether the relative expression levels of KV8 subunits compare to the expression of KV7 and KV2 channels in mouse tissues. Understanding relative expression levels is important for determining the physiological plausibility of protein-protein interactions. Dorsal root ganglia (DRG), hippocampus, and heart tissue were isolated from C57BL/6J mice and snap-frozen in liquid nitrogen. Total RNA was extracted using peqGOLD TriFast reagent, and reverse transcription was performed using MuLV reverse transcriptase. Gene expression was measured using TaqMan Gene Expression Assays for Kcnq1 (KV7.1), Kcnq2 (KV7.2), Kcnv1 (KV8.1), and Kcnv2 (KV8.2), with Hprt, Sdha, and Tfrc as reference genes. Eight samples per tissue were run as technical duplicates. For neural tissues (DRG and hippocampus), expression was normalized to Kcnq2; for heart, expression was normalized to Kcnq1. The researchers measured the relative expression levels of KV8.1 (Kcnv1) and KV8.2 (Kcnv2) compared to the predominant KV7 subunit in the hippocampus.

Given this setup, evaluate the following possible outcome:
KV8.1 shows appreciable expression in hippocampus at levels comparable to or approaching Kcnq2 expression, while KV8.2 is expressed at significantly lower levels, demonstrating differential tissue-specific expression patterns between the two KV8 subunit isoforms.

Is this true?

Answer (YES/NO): YES